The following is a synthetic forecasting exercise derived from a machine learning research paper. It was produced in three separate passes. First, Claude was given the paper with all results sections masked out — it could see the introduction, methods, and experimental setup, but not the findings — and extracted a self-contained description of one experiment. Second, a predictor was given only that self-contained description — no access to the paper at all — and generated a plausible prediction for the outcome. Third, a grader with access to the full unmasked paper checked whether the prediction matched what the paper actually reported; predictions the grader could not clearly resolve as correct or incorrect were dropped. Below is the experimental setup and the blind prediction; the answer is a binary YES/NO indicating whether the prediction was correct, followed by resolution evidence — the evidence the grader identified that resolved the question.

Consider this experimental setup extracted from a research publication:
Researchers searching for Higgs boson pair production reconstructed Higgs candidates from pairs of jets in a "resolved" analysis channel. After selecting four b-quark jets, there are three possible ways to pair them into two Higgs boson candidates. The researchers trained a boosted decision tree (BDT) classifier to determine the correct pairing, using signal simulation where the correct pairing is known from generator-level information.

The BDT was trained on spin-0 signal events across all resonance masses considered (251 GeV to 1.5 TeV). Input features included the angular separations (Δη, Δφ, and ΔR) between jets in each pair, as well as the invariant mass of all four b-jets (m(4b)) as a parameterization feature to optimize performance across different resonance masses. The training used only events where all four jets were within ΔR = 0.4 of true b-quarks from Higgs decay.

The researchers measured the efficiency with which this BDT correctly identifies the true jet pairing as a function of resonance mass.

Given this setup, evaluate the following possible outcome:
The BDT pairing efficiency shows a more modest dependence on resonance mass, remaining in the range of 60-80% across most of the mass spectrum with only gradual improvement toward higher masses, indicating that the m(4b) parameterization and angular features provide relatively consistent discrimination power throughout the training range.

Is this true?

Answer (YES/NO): NO